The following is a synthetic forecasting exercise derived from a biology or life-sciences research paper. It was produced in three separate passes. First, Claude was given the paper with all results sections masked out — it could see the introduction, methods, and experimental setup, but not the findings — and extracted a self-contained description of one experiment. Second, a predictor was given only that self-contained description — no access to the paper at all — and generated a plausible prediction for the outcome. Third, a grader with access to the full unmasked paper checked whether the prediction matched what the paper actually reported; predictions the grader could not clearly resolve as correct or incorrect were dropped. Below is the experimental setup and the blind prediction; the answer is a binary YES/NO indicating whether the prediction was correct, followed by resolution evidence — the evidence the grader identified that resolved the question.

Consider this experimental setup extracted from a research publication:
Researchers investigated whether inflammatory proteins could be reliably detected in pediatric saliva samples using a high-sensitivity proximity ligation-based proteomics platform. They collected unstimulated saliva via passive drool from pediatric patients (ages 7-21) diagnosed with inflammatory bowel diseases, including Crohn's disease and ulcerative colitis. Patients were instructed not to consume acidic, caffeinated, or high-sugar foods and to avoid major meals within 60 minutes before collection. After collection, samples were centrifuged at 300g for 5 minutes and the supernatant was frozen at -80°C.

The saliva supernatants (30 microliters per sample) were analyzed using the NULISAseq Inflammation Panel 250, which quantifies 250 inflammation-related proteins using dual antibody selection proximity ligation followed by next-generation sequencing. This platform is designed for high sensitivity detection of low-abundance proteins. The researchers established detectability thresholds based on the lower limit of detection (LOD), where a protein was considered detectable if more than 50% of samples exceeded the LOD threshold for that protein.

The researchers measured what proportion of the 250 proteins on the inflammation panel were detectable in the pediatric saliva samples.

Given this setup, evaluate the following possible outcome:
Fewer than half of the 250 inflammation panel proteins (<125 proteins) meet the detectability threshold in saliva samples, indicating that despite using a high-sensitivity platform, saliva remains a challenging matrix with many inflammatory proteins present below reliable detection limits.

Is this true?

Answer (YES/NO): NO